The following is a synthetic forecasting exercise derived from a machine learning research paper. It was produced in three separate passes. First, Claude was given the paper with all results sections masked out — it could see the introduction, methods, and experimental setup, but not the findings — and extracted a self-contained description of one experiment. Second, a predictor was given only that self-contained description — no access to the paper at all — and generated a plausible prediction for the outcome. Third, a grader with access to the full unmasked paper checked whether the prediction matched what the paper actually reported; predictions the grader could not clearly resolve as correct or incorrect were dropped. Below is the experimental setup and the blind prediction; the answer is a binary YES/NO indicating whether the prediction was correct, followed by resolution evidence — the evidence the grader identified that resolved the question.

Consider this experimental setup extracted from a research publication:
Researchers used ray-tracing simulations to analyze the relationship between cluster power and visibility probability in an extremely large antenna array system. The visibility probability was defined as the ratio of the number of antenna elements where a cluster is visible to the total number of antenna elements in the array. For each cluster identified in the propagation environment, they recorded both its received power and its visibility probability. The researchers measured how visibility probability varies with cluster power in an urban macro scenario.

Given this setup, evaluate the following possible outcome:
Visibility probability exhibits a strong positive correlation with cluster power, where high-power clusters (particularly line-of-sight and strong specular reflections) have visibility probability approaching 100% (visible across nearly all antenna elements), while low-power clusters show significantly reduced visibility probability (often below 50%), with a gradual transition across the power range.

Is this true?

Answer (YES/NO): NO